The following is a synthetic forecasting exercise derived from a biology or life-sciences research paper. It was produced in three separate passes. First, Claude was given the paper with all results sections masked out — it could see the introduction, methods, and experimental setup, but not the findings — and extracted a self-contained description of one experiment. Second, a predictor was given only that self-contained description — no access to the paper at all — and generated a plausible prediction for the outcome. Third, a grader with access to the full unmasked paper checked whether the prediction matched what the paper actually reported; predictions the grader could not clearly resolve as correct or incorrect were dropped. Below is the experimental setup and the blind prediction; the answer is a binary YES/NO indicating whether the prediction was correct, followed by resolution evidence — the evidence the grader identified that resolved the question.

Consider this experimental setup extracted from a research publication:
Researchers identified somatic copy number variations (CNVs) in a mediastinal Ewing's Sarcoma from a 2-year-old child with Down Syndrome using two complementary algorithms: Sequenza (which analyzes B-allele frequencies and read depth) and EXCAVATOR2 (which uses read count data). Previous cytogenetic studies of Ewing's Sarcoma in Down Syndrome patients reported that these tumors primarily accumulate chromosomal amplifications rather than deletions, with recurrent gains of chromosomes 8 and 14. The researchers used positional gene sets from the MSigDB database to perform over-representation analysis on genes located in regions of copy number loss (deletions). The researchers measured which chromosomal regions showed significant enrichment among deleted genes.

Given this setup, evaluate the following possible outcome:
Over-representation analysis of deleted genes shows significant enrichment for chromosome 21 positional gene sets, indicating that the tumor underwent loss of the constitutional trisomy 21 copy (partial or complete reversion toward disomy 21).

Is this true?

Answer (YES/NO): NO